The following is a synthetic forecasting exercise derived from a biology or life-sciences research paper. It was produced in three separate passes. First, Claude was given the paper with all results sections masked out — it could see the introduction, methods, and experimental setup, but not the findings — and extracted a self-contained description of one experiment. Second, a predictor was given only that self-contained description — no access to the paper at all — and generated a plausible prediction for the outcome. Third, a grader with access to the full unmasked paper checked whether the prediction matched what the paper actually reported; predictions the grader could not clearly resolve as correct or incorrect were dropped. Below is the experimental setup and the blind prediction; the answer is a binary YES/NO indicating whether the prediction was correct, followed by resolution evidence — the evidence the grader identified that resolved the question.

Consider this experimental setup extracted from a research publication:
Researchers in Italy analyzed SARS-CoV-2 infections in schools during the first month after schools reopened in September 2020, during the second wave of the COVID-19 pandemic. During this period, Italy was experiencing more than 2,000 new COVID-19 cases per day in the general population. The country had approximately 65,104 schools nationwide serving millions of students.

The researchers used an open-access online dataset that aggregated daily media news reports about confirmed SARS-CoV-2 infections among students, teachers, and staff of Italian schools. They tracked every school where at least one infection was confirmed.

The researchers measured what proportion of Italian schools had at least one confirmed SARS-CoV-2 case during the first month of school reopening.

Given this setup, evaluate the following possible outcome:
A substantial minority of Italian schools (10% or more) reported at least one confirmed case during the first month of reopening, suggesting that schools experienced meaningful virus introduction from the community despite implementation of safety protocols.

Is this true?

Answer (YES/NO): NO